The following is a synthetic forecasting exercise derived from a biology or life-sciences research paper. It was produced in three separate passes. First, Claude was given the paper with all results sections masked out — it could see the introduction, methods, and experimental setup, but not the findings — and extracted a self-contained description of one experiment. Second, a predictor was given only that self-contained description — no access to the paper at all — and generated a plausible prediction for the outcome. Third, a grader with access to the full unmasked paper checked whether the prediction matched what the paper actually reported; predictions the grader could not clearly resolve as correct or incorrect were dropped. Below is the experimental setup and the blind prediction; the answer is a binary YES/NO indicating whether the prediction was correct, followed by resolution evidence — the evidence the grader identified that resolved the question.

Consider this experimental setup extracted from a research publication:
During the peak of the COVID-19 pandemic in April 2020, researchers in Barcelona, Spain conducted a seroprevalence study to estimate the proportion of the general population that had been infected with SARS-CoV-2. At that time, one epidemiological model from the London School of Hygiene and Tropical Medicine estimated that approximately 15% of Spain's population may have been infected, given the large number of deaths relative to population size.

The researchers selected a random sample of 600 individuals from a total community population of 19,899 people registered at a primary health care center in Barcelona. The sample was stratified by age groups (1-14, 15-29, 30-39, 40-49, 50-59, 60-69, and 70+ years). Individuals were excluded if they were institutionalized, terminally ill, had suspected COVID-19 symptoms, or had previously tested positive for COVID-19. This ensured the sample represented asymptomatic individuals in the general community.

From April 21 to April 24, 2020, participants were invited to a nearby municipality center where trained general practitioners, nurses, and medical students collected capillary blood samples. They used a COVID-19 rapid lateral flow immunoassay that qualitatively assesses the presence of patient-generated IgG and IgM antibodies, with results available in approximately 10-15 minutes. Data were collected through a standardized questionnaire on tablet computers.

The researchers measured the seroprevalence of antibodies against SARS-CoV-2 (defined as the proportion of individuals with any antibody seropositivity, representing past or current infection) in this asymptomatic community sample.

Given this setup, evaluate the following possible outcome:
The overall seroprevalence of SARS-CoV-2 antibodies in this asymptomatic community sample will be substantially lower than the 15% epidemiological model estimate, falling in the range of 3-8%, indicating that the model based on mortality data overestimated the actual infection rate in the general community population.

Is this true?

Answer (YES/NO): YES